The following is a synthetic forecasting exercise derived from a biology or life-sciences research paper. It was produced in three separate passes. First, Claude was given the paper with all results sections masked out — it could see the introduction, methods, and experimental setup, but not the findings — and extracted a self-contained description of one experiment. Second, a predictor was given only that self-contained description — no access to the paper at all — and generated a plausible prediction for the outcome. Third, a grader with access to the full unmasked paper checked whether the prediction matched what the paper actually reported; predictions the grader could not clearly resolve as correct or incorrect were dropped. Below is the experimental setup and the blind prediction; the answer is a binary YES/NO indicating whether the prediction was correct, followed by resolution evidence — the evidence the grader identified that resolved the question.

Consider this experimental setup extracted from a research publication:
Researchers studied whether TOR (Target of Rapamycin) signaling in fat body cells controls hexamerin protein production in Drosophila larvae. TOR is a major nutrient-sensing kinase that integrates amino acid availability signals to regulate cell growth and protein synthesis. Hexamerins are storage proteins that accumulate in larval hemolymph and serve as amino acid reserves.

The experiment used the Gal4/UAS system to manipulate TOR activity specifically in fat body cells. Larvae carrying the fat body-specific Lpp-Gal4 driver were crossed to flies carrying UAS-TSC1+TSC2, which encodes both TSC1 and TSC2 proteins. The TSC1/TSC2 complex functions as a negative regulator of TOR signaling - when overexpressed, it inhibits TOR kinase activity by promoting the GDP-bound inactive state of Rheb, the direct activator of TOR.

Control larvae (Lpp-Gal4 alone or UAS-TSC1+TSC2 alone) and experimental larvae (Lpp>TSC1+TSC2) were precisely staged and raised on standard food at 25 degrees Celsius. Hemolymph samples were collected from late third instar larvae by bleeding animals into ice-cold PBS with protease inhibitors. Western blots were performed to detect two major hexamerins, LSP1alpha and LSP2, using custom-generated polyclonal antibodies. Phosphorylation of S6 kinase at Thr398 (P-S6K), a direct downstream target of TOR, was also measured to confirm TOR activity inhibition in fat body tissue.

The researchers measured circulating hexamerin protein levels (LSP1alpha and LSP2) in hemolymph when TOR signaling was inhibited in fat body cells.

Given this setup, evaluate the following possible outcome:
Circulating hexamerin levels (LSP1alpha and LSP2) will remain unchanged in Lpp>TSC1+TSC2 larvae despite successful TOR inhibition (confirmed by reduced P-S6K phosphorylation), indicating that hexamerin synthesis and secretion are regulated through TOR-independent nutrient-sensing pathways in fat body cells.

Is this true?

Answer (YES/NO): NO